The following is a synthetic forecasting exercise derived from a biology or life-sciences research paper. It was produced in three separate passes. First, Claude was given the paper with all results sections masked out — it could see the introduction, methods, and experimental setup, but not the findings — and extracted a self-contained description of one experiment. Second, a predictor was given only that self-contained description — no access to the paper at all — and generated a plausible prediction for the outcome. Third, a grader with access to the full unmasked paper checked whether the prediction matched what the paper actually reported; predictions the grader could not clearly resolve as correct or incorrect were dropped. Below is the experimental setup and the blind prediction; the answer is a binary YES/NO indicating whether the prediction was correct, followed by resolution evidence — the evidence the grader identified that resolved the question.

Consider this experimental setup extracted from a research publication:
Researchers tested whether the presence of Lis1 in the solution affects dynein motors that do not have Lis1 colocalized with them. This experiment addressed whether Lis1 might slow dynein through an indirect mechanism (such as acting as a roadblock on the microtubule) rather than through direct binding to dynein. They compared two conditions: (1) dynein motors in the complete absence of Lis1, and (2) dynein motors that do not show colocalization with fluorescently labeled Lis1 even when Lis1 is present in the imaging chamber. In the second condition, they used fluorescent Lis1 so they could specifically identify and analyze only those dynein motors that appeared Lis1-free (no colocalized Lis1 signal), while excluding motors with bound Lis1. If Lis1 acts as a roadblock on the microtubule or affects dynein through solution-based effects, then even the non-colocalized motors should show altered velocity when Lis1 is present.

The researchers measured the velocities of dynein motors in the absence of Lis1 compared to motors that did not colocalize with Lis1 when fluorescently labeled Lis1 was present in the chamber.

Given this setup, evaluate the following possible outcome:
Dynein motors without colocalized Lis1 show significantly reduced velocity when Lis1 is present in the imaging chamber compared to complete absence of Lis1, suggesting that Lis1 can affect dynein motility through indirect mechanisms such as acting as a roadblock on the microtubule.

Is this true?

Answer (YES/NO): NO